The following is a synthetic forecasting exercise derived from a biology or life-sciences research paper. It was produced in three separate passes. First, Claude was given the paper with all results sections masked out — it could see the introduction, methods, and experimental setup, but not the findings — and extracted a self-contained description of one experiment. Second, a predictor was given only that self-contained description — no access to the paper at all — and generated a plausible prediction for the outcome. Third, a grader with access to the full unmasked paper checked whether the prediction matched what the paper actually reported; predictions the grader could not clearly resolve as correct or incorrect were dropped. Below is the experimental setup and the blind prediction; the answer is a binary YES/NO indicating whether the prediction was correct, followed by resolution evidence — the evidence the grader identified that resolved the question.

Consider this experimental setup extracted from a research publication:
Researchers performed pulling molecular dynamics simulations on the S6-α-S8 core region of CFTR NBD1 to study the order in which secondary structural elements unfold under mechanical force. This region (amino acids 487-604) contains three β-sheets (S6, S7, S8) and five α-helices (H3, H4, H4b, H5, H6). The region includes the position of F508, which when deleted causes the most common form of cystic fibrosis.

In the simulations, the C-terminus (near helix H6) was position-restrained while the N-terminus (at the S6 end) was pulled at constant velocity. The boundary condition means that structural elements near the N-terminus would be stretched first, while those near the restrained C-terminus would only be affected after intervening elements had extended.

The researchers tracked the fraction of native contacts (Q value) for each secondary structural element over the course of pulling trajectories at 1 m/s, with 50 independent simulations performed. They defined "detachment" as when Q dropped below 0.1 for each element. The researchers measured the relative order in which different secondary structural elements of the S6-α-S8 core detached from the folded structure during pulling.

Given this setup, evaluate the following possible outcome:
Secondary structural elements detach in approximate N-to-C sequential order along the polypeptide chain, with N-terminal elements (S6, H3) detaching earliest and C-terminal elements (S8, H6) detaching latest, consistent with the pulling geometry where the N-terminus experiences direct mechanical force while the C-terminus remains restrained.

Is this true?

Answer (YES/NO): NO